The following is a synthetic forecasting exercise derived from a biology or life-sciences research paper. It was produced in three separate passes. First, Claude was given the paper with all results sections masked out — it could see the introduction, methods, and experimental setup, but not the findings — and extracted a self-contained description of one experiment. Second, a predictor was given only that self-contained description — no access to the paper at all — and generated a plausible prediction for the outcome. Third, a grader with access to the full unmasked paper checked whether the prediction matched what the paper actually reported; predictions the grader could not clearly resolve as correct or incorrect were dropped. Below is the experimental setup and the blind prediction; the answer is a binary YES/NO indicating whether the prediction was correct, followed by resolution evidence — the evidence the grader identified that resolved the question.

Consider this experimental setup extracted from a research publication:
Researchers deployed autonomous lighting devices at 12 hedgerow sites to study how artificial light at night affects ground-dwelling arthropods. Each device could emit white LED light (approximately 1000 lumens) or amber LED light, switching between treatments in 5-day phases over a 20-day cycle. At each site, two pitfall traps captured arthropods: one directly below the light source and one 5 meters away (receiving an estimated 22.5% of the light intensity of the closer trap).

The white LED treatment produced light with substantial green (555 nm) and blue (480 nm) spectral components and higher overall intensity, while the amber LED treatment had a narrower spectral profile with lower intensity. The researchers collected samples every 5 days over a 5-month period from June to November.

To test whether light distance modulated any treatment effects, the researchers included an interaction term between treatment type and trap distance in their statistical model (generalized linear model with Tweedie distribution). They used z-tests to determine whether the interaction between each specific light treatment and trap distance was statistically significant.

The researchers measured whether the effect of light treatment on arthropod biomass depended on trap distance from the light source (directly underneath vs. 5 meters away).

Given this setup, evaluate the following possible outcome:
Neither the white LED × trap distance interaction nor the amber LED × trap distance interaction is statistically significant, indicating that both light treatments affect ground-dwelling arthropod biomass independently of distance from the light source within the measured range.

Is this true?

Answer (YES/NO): NO